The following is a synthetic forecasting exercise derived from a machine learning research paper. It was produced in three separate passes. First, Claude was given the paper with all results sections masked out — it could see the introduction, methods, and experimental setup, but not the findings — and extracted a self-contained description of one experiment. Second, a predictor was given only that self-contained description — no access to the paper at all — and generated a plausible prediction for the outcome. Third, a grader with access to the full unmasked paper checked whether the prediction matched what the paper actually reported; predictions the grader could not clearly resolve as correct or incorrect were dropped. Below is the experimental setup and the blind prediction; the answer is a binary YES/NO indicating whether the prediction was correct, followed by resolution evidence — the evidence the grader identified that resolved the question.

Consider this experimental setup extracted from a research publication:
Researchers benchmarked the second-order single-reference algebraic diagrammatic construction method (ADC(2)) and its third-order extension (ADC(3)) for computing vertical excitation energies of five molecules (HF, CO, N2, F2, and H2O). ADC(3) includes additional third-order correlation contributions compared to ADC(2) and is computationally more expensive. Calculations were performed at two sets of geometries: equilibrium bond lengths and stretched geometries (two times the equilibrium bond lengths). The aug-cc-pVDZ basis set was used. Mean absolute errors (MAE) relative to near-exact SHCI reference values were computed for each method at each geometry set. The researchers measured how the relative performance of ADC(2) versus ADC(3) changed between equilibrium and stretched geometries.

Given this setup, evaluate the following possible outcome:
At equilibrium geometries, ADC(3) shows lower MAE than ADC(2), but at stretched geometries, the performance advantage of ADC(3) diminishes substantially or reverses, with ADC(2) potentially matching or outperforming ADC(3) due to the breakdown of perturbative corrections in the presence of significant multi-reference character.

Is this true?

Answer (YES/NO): YES